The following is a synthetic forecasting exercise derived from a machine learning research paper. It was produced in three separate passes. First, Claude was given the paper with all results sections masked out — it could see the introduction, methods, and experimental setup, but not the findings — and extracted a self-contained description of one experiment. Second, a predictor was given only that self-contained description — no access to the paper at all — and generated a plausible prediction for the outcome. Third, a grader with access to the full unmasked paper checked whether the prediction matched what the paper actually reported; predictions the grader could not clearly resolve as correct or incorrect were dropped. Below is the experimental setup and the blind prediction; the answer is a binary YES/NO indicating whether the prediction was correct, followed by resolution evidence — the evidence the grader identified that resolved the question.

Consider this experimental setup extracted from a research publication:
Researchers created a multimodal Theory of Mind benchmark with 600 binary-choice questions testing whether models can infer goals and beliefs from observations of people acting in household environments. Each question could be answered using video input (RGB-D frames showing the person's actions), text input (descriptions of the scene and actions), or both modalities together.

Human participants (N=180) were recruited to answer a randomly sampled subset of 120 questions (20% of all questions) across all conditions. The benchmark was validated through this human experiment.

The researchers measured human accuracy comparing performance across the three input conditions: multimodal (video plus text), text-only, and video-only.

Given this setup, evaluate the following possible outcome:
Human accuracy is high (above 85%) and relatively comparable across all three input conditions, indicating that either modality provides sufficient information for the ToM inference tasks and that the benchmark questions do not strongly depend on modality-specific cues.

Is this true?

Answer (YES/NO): NO